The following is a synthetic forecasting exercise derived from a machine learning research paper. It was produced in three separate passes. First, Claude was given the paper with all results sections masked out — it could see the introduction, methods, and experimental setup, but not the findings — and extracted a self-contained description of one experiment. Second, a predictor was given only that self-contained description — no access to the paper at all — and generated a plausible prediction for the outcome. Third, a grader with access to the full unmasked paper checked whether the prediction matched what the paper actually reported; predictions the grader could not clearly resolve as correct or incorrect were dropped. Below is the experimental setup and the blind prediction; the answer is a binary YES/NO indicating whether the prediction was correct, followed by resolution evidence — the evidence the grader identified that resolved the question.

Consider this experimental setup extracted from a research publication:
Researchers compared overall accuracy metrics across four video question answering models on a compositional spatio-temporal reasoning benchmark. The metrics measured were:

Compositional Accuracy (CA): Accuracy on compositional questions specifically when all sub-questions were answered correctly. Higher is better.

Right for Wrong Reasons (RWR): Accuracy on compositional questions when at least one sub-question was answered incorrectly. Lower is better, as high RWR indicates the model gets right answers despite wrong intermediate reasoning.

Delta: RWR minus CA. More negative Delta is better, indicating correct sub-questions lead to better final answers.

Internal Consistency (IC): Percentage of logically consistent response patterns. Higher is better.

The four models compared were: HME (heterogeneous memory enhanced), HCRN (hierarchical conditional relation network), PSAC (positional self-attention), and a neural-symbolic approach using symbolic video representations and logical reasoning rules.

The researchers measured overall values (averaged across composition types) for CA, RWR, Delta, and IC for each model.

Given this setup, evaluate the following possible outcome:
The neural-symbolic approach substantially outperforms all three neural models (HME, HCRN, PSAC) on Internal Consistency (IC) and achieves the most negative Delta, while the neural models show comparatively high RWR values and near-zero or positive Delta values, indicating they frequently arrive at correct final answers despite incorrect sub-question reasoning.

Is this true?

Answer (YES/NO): NO